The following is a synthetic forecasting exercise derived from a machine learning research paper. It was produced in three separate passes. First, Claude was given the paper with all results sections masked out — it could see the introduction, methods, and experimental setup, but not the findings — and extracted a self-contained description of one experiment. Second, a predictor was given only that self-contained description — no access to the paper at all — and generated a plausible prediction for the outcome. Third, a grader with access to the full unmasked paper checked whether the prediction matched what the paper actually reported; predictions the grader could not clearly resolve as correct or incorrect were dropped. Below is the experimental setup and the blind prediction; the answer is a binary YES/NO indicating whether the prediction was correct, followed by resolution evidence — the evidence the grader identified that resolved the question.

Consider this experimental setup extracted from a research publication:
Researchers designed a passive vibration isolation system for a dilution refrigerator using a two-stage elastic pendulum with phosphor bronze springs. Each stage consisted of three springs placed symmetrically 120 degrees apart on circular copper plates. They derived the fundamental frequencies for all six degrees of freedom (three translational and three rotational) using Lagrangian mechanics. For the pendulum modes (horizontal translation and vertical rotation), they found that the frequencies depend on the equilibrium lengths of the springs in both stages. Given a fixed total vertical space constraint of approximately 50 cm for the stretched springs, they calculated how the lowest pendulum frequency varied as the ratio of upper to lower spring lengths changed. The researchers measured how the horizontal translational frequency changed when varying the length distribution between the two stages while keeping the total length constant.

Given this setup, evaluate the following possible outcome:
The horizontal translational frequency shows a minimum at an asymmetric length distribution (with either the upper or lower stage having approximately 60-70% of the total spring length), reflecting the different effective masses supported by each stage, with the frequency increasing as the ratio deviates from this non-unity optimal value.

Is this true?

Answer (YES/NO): NO